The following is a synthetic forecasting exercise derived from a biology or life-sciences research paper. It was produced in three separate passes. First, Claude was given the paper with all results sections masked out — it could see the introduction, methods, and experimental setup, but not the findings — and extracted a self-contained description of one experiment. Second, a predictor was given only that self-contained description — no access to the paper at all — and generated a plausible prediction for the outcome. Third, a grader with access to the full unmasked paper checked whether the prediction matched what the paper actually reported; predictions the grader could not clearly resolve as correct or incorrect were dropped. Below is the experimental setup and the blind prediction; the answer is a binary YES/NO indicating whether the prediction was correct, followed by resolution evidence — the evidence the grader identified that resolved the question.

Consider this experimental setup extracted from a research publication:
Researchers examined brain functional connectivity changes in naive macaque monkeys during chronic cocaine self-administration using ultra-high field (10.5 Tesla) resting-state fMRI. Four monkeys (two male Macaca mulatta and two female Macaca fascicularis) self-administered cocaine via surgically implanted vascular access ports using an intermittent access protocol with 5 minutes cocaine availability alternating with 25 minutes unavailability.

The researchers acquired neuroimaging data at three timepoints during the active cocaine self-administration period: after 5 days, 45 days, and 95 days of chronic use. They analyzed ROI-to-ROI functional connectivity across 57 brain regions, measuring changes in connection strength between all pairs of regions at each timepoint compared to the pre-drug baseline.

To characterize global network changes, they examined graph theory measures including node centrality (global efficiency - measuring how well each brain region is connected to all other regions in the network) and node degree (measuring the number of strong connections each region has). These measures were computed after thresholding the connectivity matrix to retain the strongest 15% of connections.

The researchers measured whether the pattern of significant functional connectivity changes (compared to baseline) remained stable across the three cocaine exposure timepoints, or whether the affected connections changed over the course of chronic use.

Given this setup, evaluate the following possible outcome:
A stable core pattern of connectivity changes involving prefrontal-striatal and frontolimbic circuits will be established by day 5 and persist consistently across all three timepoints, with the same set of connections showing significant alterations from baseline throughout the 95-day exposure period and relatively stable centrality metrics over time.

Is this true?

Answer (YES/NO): NO